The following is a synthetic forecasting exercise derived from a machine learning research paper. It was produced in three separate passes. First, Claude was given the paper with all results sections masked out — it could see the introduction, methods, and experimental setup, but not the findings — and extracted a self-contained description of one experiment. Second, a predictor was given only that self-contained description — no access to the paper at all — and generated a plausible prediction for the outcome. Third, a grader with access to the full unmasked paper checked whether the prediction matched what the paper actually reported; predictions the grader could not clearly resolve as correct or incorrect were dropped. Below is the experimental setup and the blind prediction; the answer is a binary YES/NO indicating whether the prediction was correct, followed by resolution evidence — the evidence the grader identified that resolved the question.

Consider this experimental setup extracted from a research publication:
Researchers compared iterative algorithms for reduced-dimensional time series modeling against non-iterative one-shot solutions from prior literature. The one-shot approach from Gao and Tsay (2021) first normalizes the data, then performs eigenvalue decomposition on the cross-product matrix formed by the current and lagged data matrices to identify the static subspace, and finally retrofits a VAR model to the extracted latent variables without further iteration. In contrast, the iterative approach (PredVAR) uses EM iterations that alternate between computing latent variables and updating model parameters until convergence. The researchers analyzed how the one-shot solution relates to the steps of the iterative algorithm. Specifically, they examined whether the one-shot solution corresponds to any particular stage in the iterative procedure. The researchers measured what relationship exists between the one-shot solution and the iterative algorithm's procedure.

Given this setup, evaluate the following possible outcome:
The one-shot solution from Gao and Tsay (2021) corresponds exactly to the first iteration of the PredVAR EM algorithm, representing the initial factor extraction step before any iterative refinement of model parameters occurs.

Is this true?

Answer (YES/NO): NO